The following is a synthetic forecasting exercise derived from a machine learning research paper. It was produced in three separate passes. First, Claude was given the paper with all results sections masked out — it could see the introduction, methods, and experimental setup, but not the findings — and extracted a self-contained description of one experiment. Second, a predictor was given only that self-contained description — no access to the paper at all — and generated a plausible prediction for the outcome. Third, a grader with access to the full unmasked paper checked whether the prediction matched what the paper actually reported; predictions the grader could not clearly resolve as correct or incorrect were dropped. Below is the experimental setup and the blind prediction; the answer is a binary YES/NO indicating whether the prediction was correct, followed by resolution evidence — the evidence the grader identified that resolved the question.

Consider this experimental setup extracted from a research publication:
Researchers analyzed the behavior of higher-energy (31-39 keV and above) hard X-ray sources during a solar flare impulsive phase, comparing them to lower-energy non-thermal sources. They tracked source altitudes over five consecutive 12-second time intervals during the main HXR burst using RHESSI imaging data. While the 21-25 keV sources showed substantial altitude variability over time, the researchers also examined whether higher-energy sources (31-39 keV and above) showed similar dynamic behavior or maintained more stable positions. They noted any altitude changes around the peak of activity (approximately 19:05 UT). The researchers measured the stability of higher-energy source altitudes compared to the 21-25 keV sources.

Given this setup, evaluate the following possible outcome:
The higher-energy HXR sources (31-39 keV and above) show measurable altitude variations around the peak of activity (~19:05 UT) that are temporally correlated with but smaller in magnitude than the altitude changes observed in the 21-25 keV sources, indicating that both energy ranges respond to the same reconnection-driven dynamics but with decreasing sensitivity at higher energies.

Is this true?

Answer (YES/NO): NO